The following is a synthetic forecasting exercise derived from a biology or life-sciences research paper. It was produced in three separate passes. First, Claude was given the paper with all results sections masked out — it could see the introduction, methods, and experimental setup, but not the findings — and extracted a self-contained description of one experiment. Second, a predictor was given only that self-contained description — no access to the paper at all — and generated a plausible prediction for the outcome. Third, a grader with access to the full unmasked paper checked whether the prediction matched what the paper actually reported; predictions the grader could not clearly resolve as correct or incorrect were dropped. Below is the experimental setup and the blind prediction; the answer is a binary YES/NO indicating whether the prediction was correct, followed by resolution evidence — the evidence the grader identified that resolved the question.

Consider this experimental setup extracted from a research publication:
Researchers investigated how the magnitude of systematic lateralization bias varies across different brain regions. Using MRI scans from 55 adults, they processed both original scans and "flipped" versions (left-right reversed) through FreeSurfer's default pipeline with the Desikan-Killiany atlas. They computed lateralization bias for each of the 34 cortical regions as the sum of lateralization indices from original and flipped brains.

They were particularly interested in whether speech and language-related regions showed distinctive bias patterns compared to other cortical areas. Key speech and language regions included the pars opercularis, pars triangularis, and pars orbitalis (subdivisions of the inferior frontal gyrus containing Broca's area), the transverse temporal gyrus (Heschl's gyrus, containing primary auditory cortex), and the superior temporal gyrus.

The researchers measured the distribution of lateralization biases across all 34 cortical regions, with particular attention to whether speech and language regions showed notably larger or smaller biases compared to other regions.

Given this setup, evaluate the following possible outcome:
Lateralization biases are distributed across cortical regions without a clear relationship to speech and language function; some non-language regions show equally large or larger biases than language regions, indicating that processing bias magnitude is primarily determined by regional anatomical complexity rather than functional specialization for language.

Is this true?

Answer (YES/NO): NO